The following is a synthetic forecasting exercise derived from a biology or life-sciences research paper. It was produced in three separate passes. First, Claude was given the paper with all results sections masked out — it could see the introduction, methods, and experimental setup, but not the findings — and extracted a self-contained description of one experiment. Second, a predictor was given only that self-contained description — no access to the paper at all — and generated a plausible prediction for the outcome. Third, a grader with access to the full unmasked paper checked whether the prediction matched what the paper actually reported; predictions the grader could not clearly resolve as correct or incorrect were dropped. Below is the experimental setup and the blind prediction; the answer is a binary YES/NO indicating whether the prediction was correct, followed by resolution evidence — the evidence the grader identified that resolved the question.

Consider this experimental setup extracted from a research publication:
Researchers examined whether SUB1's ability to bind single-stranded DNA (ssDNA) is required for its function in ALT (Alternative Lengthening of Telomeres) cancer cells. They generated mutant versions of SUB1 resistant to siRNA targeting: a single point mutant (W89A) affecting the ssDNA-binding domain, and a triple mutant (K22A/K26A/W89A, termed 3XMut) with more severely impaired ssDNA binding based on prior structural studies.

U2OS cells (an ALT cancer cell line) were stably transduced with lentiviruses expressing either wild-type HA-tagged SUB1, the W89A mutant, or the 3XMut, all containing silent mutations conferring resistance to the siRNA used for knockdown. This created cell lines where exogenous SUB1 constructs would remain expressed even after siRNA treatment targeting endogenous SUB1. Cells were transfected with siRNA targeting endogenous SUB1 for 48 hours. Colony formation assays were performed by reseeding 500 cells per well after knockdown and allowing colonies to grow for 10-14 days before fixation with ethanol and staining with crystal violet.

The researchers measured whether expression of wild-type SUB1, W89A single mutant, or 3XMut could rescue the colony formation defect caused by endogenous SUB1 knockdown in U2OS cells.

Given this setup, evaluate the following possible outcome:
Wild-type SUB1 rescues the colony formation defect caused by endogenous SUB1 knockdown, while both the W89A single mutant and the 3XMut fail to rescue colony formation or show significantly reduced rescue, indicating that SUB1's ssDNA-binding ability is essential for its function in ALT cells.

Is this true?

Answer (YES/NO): YES